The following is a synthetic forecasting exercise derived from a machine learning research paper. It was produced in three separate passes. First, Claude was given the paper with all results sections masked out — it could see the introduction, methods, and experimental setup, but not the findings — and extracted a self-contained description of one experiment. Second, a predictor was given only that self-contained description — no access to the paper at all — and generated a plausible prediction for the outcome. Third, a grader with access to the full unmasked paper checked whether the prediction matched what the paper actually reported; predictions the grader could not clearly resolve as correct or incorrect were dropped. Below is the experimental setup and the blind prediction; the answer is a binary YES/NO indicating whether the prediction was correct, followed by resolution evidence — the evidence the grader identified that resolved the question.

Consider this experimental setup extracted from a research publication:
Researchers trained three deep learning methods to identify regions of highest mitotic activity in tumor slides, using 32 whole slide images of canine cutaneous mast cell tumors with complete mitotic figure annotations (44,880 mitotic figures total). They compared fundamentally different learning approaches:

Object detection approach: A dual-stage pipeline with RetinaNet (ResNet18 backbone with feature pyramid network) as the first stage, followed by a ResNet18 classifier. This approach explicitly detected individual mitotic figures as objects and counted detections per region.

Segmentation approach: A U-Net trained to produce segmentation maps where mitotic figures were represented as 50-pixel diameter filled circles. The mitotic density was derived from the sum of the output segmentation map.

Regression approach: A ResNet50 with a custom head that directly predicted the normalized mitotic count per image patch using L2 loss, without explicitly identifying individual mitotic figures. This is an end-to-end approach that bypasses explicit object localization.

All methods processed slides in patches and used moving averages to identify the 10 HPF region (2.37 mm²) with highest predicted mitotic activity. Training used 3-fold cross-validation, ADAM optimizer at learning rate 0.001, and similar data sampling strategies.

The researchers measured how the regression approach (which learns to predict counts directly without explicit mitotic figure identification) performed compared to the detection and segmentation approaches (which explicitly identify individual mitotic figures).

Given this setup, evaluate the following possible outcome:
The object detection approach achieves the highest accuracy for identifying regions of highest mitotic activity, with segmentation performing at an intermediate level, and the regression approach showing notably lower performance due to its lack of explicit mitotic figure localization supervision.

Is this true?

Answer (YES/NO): NO